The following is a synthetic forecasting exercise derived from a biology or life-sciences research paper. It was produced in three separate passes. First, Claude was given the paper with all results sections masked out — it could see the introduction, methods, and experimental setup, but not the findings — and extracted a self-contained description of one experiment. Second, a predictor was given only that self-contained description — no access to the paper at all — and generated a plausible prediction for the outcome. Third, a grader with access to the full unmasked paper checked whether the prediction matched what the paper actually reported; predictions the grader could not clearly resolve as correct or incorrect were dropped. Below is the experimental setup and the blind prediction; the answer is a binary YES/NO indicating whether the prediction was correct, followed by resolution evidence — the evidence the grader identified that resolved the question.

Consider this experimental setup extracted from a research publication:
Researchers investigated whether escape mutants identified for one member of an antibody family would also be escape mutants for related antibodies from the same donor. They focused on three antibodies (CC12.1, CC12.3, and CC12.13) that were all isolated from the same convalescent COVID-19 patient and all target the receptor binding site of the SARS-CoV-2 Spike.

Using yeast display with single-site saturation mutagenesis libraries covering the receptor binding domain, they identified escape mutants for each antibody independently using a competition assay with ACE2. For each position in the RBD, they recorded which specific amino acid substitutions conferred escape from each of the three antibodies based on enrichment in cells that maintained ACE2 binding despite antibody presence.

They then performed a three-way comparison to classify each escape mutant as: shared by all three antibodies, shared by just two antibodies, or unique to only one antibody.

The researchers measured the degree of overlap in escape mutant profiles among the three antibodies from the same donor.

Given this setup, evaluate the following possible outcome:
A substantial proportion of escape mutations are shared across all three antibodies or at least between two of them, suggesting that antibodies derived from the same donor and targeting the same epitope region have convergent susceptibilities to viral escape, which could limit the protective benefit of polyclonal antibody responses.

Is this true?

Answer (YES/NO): YES